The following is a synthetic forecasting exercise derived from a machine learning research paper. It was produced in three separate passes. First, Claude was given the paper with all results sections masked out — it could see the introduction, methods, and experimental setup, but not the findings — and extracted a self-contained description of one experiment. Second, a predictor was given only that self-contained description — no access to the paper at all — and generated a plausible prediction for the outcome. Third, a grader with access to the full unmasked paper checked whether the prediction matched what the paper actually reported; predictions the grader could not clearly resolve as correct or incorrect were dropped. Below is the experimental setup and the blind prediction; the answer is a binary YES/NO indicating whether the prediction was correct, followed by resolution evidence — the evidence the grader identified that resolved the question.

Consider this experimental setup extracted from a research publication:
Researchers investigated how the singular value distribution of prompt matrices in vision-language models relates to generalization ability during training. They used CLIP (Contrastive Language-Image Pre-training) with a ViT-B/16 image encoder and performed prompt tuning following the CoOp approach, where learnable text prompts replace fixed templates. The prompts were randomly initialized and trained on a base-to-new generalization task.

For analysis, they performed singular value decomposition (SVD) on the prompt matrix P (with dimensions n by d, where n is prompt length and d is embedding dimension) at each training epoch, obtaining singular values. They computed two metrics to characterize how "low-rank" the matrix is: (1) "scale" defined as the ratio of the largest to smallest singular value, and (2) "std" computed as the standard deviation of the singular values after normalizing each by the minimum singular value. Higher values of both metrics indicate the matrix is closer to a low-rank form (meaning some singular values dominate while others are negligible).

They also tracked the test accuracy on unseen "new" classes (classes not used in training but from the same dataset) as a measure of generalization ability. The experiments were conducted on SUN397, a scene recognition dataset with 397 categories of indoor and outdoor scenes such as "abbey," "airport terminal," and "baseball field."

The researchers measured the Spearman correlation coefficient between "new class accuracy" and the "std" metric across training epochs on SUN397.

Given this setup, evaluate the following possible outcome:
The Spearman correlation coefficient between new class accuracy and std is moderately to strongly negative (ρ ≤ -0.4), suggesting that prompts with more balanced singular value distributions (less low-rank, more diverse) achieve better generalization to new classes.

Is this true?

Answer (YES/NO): NO